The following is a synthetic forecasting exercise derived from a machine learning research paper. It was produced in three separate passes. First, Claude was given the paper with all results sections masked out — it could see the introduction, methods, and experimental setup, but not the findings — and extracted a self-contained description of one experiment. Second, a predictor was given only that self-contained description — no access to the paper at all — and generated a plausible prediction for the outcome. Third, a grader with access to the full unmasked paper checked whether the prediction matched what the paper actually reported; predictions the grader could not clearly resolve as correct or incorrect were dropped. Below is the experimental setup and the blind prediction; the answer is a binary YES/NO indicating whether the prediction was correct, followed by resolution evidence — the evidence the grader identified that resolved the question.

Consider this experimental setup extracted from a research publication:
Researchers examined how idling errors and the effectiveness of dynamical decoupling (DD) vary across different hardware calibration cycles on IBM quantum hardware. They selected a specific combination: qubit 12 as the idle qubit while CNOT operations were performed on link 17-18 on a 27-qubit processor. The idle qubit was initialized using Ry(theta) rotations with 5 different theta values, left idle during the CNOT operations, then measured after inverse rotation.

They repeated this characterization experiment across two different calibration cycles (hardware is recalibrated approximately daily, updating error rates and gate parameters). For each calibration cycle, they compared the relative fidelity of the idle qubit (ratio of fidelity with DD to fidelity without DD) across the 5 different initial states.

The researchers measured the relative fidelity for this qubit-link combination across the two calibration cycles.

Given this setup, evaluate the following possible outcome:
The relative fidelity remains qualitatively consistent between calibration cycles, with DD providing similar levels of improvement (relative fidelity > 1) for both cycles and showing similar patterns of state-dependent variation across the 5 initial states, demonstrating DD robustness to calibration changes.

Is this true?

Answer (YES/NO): NO